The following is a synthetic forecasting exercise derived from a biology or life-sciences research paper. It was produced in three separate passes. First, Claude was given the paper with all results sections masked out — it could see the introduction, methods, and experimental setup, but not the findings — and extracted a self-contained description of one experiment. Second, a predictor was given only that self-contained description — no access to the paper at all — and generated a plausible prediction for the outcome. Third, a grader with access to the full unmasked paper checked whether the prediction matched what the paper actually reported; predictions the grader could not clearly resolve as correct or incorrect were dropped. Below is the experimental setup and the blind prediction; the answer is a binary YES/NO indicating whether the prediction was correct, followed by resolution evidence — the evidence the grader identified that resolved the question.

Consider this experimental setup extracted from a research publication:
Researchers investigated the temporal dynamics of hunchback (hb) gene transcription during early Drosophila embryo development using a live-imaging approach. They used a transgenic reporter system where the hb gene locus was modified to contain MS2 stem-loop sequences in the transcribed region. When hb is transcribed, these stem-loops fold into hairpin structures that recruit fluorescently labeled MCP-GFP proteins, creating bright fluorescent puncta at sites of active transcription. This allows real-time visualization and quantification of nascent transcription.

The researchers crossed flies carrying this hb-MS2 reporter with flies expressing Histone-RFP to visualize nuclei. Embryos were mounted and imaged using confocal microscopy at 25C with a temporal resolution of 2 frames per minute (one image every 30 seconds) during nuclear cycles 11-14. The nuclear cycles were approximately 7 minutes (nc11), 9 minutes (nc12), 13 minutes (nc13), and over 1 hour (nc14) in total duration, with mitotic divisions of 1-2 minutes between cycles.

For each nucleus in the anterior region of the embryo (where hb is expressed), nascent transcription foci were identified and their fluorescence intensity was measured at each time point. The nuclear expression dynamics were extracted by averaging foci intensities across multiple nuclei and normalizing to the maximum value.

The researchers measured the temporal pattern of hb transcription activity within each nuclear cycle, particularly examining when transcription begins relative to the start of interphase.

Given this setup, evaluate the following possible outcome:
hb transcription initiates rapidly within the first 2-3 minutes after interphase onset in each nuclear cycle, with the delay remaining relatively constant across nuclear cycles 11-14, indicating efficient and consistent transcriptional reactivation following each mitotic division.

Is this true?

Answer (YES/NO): NO